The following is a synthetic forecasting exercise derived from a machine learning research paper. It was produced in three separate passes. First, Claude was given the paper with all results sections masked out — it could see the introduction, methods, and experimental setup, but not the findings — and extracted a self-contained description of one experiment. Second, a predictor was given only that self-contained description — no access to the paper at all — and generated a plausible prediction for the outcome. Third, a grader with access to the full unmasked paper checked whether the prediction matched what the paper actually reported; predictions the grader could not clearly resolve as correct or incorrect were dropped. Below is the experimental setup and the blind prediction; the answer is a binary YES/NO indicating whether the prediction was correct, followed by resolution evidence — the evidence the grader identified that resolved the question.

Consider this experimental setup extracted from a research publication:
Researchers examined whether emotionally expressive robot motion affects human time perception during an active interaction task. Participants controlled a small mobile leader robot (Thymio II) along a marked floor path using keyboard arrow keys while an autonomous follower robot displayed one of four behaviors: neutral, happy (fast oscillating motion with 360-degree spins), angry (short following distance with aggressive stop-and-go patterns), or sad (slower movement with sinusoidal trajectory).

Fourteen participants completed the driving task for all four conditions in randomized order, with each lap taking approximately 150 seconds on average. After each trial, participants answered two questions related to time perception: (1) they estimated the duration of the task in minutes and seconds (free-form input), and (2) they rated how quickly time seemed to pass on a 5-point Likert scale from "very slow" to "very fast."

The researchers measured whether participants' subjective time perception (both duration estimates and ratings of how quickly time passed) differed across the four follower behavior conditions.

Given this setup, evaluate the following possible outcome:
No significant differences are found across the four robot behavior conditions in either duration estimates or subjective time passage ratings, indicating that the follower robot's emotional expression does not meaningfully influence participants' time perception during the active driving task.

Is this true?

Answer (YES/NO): YES